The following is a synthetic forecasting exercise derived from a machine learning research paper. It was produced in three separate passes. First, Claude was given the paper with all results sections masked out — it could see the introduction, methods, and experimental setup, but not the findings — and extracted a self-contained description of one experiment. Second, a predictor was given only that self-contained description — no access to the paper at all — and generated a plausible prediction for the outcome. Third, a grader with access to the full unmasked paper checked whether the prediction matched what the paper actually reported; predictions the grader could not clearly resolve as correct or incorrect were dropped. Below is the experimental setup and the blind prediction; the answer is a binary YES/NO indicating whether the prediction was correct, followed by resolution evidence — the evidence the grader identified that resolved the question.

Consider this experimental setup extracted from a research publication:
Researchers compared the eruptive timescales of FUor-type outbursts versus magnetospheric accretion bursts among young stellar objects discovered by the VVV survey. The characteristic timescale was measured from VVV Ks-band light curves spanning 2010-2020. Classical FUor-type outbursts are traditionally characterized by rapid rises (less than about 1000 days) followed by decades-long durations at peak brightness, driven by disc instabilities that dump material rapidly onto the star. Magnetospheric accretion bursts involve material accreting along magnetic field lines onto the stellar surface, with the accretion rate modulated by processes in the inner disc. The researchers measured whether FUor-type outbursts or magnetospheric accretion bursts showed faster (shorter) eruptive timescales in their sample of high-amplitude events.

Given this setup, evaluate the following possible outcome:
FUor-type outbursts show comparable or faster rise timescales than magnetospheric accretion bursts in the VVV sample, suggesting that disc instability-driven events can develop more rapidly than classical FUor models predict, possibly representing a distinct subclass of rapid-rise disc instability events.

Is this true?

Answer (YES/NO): NO